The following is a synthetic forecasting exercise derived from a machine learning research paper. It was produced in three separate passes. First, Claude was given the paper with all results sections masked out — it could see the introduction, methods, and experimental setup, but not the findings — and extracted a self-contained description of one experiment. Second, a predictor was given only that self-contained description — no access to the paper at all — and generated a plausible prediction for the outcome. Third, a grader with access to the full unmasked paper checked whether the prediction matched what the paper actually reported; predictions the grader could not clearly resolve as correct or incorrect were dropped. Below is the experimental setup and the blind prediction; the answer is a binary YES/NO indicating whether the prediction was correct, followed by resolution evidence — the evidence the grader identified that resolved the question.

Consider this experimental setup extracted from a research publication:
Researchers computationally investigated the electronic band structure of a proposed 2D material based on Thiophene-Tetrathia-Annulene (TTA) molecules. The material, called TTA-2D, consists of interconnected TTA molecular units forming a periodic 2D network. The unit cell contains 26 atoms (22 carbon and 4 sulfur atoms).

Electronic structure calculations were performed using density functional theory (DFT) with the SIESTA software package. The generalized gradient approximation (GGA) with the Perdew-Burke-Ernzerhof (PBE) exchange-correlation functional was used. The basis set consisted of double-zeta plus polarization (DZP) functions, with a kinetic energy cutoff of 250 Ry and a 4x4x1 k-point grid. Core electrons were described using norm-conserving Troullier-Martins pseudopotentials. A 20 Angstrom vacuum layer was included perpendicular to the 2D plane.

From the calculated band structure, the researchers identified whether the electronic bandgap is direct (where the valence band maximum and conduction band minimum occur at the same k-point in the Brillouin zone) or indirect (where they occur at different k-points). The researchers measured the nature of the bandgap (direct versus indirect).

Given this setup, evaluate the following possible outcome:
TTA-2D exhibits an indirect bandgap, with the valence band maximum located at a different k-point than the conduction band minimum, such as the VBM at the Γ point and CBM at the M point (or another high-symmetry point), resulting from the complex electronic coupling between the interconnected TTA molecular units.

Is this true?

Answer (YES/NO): YES